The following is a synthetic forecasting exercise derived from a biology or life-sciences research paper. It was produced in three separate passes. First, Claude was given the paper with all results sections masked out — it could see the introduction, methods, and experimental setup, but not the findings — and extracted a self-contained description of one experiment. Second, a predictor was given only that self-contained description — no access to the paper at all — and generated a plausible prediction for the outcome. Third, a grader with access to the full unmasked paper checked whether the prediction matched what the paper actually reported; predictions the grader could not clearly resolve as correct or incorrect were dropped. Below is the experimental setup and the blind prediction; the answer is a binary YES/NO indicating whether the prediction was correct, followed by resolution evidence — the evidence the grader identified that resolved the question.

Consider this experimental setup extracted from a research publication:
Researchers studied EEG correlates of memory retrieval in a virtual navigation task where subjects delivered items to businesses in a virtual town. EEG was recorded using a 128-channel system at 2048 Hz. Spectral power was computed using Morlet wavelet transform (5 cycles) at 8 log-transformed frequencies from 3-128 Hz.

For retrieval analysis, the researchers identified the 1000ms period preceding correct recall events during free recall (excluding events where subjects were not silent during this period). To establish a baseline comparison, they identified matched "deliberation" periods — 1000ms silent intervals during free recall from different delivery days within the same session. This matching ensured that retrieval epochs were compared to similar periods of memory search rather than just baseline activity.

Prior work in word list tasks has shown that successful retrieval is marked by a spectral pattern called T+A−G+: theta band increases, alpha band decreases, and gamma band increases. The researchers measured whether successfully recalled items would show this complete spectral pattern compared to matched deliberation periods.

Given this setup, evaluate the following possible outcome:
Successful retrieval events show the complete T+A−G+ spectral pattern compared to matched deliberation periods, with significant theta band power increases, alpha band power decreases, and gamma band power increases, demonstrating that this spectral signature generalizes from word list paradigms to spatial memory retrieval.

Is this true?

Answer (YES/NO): YES